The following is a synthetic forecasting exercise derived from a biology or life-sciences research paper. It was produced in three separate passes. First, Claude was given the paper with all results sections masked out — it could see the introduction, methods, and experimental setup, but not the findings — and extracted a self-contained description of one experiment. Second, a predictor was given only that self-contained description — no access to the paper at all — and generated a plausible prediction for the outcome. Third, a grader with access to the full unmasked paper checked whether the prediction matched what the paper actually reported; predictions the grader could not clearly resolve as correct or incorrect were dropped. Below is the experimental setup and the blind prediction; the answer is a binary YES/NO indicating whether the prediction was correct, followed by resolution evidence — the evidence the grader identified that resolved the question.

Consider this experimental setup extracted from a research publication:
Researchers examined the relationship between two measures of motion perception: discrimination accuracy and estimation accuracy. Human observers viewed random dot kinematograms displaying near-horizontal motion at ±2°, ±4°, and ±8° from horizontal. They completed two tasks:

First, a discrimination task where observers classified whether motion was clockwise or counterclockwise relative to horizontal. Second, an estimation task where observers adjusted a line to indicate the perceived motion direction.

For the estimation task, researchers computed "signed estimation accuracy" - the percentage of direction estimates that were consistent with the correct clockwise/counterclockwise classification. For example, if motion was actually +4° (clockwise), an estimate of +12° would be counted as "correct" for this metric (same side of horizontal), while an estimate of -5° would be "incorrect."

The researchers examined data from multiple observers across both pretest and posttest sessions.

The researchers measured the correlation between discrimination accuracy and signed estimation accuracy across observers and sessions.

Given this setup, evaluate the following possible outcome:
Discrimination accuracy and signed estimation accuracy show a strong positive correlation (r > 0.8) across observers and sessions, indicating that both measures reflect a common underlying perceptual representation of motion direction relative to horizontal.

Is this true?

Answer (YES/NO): NO